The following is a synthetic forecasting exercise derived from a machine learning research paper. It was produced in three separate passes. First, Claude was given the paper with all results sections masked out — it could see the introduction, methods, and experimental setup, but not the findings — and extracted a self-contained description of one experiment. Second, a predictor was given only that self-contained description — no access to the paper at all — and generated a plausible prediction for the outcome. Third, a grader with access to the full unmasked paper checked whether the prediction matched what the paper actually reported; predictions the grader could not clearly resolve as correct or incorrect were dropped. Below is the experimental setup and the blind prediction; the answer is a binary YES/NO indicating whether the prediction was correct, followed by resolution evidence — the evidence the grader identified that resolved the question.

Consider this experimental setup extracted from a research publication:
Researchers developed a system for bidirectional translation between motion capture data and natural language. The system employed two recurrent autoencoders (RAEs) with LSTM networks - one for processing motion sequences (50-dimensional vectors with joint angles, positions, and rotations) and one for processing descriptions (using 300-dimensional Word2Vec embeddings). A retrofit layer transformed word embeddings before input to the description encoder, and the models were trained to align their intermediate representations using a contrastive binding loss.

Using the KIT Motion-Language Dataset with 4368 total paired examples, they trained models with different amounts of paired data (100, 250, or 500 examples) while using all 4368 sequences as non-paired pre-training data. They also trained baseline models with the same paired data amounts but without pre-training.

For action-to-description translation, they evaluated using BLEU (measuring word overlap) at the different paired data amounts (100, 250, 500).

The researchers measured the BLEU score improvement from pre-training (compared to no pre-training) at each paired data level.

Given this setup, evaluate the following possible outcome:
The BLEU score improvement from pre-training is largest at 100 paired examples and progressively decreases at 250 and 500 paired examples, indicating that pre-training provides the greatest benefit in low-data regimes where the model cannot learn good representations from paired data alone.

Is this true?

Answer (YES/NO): NO